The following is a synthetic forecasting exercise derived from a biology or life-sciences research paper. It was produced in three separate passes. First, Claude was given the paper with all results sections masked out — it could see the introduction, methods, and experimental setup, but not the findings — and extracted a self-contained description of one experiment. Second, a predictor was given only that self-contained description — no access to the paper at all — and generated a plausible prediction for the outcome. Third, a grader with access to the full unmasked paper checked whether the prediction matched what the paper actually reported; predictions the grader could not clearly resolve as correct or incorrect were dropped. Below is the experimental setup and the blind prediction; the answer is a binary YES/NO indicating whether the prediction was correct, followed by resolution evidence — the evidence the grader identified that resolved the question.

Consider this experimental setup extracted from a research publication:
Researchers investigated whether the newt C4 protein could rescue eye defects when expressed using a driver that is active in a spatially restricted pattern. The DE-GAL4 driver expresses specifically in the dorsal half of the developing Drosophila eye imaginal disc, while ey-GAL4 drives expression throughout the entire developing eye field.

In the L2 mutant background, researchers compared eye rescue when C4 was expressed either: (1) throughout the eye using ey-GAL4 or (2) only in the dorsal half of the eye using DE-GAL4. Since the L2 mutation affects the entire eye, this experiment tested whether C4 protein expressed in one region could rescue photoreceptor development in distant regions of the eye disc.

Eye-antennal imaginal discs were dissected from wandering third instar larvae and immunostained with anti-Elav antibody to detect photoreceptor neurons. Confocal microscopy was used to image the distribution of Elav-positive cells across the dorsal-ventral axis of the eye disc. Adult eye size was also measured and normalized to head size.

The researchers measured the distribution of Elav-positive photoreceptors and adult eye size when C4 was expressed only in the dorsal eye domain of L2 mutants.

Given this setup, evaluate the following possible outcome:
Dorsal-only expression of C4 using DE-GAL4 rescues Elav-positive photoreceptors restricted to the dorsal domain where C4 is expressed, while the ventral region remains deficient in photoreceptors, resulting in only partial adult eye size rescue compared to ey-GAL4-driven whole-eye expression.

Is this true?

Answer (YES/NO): NO